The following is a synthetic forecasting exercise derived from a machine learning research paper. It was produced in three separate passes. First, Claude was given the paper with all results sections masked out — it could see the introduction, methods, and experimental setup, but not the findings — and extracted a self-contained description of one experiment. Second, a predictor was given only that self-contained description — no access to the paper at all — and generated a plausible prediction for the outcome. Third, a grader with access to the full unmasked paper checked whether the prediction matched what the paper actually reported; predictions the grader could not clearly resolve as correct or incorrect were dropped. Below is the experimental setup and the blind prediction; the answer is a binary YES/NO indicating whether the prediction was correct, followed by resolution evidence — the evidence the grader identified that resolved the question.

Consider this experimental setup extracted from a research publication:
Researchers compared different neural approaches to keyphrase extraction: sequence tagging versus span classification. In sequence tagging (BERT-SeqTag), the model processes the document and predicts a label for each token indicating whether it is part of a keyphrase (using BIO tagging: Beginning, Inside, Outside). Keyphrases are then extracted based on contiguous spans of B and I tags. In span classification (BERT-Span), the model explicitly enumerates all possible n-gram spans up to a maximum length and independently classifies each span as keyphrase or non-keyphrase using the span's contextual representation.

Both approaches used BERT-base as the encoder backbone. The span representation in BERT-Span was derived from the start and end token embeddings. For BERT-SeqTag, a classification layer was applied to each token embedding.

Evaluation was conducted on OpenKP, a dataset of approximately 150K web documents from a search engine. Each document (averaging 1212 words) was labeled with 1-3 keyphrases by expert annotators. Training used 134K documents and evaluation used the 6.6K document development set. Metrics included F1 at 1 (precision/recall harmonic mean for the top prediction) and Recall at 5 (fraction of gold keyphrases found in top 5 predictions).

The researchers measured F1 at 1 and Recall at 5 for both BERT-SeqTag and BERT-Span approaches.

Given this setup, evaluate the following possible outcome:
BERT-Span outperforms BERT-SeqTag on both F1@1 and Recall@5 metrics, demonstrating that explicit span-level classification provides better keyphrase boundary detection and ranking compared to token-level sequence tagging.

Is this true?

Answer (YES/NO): NO